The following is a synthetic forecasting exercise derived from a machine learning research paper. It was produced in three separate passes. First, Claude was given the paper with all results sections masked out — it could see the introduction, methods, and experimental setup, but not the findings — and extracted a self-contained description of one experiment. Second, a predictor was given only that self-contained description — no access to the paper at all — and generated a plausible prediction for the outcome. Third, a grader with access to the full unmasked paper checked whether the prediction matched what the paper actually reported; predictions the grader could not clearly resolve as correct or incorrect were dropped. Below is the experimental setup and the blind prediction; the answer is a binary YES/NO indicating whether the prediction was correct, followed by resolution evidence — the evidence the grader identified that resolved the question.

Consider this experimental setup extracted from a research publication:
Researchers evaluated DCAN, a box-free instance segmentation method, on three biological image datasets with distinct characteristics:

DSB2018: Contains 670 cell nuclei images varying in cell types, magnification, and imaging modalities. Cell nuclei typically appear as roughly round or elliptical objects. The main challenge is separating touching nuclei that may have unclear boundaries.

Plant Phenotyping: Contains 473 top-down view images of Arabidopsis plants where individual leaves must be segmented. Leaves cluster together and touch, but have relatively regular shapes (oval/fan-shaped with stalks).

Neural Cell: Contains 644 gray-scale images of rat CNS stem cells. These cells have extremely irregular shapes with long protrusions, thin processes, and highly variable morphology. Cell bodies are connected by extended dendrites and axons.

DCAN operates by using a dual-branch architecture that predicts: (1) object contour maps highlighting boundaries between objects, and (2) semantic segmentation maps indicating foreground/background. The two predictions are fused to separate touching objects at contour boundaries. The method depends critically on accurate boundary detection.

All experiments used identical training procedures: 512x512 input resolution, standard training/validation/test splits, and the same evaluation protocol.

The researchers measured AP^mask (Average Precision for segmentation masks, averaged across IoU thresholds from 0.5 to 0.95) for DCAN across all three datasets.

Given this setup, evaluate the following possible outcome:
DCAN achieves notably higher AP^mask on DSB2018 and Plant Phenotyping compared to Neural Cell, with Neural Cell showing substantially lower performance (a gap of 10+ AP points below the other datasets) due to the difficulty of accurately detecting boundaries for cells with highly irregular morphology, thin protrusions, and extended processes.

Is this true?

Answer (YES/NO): NO